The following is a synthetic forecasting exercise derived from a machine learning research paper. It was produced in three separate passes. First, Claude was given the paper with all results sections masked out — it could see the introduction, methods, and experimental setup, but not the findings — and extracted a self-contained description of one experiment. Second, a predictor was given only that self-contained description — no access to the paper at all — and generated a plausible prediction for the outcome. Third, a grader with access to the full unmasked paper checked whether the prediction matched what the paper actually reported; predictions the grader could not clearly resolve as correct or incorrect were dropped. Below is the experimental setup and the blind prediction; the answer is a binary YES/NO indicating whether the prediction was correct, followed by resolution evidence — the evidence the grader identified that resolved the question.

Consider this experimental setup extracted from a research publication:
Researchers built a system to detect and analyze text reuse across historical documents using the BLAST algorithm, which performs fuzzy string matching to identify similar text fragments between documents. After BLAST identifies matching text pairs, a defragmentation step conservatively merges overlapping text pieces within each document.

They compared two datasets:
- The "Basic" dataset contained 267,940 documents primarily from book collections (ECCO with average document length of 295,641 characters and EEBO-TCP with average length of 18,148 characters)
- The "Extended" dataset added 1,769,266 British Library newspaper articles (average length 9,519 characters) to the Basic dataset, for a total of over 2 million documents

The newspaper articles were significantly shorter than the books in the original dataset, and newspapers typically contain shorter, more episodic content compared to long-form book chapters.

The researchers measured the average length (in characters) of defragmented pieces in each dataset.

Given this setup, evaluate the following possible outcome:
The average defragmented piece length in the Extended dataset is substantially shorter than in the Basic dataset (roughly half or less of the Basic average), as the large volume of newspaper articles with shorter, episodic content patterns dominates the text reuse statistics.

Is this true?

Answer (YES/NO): NO